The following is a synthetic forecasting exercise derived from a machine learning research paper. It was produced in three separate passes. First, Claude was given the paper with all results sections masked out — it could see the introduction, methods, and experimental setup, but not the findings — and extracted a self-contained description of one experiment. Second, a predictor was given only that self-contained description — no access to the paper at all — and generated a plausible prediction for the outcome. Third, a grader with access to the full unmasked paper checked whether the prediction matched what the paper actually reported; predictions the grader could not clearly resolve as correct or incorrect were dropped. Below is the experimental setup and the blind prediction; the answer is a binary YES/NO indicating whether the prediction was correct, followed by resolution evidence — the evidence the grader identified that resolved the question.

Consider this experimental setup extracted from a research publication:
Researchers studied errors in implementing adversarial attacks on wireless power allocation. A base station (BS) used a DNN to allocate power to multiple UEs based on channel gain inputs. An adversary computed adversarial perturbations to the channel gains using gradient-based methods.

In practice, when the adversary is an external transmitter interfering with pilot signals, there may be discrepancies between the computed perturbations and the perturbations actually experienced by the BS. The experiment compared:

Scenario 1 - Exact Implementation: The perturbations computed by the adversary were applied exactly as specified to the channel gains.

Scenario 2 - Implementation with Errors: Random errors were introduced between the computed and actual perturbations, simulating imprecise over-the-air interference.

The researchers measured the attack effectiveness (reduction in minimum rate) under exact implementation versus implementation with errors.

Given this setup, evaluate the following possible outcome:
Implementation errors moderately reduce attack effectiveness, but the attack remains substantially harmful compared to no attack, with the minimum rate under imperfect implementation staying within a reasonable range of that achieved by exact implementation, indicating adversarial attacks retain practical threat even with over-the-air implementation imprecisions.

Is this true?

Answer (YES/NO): NO